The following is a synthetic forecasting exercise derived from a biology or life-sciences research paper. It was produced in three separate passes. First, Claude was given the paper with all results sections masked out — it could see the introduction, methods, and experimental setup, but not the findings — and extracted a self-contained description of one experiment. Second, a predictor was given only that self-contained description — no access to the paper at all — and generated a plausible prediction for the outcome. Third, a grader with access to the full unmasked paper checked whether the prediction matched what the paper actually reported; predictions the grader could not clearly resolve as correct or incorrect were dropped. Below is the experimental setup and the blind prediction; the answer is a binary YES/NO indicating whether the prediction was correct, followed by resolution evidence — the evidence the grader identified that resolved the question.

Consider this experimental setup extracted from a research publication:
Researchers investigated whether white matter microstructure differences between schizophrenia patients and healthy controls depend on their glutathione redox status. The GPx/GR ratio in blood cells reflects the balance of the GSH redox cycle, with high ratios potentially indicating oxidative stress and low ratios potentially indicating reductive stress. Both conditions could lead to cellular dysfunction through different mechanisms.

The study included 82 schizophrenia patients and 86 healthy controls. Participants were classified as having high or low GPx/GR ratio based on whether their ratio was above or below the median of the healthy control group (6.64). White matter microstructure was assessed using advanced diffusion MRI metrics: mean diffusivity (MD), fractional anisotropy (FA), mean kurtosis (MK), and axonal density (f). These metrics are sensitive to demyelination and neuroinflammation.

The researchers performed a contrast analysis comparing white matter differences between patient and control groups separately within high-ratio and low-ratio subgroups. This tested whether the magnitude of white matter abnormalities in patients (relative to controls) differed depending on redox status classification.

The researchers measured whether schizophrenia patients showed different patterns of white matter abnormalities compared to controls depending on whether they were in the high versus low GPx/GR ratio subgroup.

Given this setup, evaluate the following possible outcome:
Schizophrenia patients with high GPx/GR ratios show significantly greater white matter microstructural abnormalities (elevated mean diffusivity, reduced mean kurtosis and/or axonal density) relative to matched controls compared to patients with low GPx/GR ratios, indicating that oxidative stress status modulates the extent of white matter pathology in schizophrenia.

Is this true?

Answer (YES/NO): NO